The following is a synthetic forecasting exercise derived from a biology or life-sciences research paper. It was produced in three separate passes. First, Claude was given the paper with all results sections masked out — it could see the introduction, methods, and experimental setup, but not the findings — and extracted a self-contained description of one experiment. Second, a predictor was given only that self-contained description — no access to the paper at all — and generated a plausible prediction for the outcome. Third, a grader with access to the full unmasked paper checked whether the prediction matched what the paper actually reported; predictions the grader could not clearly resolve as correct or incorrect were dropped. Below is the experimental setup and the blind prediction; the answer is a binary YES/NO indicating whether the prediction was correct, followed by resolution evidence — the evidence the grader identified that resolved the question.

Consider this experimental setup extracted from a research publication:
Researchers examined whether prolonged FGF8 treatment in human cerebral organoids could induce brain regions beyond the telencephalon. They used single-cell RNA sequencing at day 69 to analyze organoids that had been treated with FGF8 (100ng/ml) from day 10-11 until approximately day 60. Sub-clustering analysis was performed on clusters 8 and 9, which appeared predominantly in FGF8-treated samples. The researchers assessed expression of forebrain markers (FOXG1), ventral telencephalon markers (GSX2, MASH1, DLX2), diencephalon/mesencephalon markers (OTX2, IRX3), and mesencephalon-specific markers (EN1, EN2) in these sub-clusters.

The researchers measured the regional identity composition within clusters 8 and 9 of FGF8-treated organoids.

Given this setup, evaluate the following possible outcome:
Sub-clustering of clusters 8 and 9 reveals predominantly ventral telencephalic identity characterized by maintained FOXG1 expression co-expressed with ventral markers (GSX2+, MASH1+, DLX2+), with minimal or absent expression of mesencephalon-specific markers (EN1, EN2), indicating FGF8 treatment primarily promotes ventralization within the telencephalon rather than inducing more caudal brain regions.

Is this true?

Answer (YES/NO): NO